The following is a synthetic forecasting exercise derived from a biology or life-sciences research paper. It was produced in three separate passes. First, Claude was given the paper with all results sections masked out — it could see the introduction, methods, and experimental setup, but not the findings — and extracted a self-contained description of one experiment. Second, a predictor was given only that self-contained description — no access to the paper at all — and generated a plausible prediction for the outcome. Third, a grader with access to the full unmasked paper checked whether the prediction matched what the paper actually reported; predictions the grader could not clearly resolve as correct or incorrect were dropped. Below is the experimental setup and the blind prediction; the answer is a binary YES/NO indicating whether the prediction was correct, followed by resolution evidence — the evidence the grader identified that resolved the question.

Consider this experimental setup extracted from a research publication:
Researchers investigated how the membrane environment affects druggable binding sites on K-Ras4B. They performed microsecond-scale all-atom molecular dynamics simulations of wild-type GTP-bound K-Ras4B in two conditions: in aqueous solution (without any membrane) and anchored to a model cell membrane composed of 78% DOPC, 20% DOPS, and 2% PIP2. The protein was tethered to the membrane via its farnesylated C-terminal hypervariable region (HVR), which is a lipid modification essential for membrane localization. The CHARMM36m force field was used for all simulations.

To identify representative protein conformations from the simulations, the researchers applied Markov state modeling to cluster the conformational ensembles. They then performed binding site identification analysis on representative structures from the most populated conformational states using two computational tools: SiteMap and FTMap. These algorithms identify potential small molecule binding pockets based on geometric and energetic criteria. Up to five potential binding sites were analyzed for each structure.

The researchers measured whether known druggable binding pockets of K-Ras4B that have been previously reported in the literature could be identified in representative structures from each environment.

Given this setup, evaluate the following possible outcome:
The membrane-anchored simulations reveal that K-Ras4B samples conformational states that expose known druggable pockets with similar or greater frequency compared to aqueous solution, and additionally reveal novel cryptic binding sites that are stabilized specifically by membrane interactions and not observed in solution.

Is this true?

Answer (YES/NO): NO